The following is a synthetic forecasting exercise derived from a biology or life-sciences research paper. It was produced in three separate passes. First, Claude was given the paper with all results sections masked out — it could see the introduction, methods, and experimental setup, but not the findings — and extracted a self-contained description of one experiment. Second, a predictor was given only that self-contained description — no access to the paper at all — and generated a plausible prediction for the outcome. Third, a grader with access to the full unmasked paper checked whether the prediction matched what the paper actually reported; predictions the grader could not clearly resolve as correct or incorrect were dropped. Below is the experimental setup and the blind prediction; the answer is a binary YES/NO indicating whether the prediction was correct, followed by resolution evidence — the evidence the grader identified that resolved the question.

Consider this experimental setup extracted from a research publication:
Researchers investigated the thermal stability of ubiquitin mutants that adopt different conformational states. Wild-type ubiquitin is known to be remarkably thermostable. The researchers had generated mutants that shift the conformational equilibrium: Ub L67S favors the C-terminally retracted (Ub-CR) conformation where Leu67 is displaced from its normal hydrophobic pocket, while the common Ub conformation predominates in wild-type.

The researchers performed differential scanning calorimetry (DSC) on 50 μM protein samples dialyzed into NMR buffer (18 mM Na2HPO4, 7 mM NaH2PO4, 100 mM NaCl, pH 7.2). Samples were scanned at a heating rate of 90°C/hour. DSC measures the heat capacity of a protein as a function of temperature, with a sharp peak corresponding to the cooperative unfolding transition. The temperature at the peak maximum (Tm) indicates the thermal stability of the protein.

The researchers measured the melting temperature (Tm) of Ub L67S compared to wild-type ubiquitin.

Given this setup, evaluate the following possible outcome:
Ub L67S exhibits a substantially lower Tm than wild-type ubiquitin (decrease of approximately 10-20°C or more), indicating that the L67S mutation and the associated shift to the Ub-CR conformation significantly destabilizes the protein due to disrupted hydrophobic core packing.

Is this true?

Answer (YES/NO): YES